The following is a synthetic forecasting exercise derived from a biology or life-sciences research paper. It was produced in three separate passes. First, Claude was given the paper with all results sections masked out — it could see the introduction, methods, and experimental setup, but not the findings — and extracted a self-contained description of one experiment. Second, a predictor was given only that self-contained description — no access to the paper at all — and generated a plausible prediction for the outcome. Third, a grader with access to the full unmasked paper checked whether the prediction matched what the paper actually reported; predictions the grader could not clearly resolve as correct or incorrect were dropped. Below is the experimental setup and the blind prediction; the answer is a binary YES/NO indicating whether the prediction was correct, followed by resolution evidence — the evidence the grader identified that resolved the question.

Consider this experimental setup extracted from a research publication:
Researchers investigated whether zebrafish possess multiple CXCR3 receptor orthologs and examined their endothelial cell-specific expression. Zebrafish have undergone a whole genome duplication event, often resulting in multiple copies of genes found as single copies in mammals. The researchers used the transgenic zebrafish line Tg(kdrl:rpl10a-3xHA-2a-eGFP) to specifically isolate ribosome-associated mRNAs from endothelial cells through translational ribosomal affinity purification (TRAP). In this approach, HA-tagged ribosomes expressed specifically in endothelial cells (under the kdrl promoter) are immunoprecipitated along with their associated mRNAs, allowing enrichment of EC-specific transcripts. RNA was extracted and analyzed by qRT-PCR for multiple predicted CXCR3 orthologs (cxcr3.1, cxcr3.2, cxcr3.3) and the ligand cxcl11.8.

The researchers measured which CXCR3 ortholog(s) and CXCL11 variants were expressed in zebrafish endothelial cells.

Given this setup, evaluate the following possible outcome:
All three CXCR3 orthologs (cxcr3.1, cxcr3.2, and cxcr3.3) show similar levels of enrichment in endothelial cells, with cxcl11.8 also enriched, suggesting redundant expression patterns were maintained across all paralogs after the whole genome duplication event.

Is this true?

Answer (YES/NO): NO